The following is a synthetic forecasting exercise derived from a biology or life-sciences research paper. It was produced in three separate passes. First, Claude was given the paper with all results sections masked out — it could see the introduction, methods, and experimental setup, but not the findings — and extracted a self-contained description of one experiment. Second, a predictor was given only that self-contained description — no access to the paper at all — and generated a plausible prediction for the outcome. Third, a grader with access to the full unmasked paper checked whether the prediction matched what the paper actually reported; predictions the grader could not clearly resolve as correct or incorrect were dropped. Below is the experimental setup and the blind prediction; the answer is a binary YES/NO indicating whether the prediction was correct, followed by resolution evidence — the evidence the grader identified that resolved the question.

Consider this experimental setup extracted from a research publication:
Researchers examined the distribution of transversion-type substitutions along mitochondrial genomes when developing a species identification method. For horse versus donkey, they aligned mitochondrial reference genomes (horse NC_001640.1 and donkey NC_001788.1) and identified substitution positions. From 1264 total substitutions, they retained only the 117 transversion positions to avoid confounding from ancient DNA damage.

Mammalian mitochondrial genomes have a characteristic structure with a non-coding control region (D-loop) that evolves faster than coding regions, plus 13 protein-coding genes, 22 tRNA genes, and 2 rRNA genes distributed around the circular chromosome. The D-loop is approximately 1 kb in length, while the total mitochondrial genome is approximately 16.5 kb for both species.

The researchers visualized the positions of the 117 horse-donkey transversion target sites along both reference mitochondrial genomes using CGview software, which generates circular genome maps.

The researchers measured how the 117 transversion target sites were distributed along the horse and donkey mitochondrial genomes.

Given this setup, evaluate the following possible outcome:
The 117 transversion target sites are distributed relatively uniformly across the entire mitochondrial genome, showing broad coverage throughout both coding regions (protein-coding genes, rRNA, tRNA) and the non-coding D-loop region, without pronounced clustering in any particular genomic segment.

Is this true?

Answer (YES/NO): NO